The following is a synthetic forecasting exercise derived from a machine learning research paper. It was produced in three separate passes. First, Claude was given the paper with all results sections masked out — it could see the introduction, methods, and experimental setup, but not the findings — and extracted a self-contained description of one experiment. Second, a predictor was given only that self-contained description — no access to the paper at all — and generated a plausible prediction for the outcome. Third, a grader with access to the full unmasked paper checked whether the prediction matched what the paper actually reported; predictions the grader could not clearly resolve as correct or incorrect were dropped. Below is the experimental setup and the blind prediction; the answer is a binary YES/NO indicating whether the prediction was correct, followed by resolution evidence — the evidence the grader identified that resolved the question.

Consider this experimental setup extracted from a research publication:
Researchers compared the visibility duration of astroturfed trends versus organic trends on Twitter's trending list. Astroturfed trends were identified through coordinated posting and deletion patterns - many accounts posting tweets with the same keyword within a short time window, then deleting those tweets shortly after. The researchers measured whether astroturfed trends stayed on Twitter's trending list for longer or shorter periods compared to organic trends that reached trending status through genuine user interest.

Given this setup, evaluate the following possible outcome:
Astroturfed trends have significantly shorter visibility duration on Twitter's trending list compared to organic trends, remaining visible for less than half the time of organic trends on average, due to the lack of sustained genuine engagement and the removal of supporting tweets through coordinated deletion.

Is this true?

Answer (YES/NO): NO